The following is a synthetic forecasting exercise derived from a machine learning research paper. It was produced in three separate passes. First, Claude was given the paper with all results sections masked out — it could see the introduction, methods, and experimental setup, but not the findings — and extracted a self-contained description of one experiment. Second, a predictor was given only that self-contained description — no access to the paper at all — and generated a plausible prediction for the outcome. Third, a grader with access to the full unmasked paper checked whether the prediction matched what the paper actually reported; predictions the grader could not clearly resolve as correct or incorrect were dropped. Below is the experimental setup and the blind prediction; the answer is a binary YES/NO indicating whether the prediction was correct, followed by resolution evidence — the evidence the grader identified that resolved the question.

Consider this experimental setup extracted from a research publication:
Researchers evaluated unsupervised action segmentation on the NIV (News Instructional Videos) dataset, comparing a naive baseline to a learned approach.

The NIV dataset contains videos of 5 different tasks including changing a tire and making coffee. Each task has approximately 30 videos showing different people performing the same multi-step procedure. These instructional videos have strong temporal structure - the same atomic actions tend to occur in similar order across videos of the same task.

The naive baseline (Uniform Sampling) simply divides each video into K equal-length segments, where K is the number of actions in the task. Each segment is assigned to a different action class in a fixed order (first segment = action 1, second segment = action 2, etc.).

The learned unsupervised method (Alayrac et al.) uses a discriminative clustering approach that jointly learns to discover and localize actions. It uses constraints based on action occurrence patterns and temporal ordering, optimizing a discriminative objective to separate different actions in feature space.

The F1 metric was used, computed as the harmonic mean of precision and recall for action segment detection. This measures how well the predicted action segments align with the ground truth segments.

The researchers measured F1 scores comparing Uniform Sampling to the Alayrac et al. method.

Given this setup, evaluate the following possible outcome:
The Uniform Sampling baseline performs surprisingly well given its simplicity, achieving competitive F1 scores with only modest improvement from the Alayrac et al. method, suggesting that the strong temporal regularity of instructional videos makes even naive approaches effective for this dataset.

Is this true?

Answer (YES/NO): NO